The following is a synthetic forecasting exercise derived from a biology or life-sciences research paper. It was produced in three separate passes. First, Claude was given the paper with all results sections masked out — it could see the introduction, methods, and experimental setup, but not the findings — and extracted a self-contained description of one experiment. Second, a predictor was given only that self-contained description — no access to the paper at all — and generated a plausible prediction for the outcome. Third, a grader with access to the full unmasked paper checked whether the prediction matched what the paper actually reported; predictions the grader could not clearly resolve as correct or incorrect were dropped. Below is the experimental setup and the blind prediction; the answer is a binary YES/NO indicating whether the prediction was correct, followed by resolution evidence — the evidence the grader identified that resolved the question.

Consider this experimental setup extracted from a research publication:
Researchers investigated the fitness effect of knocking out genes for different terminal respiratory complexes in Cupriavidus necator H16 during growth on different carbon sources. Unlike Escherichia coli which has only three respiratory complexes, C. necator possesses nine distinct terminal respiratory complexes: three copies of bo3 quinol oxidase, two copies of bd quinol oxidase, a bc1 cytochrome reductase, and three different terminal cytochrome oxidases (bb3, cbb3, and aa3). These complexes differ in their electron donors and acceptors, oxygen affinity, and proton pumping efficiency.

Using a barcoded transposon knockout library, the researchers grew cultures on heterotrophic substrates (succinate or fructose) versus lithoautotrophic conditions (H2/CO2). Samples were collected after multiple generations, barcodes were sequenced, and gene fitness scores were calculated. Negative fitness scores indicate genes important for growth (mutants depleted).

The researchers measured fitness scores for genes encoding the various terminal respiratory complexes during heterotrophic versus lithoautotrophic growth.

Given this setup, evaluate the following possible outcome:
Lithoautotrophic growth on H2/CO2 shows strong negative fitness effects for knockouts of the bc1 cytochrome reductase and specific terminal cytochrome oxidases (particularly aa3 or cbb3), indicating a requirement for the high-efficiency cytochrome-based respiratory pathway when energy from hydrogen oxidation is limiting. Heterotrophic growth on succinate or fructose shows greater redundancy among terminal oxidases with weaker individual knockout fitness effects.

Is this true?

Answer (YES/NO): NO